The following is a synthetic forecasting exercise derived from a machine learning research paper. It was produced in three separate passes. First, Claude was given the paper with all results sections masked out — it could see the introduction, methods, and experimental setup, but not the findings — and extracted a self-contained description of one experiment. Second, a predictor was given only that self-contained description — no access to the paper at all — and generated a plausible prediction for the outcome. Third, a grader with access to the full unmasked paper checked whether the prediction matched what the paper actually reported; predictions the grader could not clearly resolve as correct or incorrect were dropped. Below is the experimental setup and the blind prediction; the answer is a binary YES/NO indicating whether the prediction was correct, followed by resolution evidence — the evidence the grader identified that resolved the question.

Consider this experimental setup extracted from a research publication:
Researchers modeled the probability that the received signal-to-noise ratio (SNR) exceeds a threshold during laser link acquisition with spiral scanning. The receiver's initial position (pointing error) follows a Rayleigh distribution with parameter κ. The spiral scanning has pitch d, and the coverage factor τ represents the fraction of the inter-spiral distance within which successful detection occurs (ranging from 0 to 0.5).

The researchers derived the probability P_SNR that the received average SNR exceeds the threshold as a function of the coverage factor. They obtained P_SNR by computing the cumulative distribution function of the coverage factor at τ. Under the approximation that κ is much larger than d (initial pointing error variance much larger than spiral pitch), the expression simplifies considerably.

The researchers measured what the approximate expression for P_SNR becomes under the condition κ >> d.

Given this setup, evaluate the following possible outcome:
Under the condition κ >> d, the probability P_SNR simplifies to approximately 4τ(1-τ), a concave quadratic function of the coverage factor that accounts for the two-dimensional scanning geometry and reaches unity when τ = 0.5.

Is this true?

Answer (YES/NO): NO